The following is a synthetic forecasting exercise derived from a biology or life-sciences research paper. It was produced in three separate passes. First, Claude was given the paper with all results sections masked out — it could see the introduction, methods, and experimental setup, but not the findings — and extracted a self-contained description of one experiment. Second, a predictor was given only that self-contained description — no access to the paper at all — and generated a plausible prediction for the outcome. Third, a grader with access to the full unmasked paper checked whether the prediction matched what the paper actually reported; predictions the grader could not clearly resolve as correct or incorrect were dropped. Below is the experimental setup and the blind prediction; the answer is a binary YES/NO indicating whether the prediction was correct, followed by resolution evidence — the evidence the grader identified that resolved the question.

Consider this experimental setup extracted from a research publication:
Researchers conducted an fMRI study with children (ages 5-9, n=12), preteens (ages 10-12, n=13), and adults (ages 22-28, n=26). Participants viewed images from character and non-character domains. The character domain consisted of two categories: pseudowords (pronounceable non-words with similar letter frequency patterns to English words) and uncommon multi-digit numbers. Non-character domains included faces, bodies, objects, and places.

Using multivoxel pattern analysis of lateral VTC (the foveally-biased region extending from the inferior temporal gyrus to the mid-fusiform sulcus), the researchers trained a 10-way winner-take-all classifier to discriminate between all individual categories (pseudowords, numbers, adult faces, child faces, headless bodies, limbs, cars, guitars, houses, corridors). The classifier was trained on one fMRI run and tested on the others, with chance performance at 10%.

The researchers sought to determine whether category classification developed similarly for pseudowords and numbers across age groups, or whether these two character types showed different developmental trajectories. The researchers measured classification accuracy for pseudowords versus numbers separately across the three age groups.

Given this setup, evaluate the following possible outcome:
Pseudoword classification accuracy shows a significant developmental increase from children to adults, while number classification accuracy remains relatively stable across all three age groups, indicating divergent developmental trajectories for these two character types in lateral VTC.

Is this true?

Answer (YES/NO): YES